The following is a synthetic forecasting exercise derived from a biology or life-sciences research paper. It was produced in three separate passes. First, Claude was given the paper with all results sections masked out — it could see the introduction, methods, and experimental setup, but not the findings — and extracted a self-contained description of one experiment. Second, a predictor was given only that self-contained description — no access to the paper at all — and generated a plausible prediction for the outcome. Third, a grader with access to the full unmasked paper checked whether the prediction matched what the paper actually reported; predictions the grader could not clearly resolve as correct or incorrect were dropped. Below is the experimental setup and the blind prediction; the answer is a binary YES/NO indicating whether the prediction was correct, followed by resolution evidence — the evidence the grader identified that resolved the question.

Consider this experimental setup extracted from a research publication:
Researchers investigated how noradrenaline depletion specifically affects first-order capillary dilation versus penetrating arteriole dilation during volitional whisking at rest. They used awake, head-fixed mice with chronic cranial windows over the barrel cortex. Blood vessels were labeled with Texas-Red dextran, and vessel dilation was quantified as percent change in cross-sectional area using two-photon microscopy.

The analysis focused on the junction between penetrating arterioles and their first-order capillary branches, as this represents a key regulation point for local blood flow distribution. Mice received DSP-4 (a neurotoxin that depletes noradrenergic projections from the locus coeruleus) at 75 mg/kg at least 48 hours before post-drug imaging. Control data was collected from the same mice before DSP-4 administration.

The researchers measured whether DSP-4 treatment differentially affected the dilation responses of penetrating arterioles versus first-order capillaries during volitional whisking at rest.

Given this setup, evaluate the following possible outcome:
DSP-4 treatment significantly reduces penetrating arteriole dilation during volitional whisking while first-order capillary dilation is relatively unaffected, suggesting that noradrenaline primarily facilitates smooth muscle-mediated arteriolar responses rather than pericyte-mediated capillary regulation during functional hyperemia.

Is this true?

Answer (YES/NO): NO